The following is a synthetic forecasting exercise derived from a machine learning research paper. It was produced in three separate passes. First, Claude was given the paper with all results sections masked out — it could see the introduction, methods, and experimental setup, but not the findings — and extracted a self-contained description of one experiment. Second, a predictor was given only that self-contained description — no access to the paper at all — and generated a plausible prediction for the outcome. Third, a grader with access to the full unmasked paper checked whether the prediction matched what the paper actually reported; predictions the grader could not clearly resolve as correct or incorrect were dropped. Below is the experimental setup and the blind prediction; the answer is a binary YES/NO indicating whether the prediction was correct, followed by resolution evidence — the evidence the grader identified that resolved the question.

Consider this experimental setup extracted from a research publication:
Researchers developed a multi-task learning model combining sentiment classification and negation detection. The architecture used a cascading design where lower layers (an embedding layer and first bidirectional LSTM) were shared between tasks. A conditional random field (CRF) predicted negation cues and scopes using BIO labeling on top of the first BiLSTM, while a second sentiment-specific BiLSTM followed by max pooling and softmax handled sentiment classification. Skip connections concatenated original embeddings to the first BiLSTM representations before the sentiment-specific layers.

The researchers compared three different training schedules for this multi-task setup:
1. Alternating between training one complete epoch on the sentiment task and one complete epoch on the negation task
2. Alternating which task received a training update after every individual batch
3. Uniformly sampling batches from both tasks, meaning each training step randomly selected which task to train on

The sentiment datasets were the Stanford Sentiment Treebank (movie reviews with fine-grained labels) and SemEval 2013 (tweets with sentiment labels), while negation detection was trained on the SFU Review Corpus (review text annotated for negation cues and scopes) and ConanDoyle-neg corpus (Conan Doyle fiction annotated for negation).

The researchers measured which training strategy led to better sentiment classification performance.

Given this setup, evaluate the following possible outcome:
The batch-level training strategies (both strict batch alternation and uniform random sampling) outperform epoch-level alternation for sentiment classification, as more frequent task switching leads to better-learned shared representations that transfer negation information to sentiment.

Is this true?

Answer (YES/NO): NO